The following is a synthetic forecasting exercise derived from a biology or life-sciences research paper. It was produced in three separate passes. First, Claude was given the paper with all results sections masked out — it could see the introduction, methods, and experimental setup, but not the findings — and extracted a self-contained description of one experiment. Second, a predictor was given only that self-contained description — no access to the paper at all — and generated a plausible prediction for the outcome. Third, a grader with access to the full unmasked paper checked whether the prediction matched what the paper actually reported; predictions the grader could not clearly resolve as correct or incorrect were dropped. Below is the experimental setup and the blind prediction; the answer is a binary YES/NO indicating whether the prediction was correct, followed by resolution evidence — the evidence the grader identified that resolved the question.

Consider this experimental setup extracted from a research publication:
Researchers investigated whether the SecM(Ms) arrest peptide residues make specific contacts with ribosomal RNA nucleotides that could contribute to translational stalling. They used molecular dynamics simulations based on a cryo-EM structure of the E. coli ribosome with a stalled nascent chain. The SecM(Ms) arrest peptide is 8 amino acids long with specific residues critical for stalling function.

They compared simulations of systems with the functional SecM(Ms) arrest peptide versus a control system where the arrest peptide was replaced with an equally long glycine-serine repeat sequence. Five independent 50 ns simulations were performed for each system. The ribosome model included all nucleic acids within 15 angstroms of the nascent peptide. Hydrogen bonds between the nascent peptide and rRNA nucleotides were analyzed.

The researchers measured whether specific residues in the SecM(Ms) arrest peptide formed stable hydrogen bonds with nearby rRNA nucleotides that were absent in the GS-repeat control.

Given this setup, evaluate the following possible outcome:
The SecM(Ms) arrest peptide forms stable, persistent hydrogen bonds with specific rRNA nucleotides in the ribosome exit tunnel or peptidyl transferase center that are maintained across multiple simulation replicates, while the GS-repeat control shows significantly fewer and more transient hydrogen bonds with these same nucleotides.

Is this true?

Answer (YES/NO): NO